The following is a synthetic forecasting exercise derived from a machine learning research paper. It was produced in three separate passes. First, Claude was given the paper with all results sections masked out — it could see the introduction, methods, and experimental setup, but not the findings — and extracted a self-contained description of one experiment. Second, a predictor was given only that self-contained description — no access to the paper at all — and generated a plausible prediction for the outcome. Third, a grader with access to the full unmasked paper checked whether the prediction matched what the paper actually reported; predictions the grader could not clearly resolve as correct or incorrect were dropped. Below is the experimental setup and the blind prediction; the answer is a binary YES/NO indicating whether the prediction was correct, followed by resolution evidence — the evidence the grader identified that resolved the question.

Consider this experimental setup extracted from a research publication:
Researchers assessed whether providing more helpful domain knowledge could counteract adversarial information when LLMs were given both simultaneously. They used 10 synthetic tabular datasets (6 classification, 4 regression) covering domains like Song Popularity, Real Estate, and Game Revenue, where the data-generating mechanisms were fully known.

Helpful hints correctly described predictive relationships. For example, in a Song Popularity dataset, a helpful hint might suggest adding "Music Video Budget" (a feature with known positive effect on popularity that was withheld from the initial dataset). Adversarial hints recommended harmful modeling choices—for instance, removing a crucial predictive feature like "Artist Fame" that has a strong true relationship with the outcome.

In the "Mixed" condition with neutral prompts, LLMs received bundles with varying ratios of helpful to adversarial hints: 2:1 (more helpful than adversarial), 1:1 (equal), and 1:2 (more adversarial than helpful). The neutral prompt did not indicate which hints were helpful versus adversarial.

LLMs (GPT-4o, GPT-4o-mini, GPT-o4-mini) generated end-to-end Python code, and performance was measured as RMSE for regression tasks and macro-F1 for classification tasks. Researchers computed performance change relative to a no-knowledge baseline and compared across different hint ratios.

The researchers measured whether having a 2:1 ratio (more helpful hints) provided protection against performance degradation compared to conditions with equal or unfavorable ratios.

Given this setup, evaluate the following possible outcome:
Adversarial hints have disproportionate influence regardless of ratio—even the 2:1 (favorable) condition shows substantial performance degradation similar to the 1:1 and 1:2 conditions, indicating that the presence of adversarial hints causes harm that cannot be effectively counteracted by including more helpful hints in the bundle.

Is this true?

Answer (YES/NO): YES